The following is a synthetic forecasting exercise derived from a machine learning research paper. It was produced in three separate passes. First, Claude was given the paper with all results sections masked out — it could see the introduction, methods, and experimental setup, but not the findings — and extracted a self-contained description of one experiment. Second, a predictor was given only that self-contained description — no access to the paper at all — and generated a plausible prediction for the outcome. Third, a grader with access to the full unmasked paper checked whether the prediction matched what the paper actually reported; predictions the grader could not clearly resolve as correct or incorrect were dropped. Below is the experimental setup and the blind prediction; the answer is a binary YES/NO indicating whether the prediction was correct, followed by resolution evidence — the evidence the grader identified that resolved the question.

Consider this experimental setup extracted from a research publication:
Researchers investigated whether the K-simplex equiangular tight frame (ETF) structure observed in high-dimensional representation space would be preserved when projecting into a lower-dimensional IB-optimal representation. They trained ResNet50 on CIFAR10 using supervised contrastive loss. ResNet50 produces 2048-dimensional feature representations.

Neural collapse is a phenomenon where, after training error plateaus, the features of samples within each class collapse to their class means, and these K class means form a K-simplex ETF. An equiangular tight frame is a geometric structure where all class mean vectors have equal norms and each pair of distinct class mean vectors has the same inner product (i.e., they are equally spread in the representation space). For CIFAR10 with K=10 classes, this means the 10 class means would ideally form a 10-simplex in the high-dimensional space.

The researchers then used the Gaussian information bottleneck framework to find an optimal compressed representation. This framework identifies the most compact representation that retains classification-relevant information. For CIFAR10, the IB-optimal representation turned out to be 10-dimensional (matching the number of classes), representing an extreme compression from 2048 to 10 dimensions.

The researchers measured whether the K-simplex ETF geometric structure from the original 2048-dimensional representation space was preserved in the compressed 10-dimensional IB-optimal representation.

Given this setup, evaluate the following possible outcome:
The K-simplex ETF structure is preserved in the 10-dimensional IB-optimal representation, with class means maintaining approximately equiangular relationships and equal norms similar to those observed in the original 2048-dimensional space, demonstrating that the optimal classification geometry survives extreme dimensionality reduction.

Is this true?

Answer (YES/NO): YES